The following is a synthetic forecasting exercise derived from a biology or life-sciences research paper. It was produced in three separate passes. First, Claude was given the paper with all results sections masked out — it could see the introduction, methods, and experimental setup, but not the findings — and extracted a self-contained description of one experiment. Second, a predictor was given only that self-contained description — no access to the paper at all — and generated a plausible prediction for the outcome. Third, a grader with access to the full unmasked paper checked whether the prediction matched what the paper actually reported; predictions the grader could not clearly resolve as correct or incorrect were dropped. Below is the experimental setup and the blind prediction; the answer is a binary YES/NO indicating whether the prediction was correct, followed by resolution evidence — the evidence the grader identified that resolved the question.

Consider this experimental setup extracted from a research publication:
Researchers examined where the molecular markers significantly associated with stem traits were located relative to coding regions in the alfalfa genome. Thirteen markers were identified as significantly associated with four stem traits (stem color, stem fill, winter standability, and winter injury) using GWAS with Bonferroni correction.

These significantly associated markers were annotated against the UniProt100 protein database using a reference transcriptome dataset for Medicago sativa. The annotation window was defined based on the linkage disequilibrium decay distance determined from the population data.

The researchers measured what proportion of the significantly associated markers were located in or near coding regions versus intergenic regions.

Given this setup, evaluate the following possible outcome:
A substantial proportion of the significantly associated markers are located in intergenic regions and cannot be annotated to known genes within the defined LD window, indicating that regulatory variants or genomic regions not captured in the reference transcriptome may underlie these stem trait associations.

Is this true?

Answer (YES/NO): NO